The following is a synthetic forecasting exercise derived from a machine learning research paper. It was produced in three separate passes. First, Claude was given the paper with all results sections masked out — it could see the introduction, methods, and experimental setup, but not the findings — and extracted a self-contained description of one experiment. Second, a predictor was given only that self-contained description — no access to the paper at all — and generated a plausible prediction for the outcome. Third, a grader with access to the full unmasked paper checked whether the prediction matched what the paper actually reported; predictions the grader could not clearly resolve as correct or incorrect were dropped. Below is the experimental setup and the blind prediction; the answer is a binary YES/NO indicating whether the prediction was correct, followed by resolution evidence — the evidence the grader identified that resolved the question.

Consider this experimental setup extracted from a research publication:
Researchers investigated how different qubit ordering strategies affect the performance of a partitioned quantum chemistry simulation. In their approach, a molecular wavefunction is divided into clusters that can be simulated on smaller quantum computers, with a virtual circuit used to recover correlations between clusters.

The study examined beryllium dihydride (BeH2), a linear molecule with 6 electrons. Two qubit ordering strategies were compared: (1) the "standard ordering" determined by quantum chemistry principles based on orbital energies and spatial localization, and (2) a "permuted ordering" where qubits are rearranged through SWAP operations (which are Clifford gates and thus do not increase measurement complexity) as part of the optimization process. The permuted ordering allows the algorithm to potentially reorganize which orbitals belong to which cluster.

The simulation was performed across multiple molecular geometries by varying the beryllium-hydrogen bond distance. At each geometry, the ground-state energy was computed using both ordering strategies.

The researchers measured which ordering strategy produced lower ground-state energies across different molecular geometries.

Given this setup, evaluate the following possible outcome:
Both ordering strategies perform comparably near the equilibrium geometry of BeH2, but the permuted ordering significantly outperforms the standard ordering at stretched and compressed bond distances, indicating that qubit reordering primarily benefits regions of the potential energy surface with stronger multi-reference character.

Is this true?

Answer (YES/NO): NO